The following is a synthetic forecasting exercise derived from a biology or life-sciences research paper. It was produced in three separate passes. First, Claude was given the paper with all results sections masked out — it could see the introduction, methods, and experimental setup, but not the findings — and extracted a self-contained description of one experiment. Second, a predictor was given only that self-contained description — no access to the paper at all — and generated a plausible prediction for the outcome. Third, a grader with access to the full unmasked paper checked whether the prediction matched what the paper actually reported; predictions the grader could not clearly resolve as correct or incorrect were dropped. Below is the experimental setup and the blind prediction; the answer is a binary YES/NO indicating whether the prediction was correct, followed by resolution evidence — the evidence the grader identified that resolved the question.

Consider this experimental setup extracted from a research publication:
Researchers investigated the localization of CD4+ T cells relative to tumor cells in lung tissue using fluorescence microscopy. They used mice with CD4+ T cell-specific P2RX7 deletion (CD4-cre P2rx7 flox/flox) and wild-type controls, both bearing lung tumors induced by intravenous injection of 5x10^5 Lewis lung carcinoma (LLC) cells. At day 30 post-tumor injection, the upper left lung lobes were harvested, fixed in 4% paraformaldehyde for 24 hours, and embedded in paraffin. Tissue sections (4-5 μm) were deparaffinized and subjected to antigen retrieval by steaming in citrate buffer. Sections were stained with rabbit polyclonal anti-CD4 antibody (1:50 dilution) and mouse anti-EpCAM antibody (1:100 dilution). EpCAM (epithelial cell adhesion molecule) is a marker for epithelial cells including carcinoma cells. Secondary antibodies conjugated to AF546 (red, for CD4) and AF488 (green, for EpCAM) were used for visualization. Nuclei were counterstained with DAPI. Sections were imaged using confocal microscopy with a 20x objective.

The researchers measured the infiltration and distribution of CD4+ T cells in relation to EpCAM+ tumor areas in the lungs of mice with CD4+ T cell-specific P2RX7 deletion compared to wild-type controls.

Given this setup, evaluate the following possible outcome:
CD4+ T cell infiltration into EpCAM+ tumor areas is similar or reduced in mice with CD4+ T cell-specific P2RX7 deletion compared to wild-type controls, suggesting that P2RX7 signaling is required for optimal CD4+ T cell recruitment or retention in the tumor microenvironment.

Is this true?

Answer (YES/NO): NO